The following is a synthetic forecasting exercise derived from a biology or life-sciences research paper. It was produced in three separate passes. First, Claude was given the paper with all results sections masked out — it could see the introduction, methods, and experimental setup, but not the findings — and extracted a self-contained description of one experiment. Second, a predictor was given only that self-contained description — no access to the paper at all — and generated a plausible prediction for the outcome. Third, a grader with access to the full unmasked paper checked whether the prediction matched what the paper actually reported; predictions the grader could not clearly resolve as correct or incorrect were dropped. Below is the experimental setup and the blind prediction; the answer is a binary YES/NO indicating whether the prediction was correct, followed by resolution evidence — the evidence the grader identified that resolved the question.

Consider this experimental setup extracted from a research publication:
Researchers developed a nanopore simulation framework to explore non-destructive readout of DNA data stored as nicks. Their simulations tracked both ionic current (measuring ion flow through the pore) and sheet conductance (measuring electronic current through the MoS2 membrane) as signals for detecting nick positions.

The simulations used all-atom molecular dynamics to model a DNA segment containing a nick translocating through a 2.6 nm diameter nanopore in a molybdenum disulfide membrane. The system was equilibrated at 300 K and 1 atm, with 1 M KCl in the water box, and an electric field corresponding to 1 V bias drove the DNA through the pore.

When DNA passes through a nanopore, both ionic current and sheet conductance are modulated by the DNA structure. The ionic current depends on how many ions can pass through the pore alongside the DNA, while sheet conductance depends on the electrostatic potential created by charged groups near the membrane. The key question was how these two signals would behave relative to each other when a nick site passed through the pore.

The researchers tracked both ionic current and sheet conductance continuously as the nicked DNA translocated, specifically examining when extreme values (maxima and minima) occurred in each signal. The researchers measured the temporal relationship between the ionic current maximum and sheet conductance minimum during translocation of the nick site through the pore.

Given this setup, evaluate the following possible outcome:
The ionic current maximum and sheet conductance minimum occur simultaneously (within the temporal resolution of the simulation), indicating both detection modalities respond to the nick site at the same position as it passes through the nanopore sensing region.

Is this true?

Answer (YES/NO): YES